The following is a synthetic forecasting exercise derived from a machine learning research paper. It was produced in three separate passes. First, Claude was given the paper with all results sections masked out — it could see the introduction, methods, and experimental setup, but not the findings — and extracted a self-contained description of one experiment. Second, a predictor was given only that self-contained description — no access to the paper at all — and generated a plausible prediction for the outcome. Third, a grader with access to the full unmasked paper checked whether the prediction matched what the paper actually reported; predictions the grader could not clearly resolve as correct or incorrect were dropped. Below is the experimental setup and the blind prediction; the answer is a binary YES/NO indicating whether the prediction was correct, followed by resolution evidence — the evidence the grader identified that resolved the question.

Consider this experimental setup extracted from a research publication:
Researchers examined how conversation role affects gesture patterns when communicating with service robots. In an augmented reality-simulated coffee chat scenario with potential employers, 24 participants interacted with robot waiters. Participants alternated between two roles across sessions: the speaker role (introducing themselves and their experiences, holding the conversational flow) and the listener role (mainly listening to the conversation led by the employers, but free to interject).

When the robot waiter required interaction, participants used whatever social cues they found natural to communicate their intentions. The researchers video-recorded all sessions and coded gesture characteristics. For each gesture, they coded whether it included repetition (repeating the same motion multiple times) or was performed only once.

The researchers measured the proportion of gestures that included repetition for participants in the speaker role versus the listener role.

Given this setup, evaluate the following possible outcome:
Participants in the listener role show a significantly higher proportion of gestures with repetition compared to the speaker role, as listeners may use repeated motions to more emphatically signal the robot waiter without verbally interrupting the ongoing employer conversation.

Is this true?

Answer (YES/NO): YES